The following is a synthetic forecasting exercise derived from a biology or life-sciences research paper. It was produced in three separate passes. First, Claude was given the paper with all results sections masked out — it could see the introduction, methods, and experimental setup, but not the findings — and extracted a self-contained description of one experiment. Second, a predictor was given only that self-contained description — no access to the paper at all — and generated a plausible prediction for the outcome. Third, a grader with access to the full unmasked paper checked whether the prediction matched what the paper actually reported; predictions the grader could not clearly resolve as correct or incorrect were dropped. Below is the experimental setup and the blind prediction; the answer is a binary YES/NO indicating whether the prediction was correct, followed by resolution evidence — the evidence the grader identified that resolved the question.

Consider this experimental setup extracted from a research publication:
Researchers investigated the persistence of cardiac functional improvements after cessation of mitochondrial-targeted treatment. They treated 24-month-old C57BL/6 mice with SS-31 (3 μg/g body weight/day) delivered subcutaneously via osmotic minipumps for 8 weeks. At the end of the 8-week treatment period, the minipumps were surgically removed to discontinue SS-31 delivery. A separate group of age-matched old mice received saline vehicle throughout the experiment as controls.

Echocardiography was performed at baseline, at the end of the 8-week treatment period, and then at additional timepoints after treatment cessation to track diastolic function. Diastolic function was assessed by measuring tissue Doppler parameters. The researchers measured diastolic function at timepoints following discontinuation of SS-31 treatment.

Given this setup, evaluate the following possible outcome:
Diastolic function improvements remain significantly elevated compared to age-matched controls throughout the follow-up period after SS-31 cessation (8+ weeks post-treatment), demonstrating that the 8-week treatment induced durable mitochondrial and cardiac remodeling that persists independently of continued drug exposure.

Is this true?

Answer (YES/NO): NO